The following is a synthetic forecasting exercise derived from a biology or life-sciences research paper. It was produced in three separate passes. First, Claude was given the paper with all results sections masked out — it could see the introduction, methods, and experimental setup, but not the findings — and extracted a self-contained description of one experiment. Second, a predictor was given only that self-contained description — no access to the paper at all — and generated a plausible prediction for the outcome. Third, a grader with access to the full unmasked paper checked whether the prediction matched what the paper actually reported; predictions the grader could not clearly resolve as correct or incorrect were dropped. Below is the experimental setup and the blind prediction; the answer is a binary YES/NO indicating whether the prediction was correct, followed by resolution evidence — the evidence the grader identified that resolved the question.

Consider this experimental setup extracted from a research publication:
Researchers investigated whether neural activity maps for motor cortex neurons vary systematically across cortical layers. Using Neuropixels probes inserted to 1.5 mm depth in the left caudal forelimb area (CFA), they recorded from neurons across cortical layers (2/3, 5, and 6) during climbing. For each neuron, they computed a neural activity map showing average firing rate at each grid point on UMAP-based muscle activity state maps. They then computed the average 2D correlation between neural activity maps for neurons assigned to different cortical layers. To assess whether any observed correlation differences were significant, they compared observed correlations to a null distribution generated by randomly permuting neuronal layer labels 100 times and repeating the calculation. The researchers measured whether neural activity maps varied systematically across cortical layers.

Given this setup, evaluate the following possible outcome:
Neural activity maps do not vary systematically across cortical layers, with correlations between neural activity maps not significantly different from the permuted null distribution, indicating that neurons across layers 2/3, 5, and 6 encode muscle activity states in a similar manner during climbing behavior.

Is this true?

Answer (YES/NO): YES